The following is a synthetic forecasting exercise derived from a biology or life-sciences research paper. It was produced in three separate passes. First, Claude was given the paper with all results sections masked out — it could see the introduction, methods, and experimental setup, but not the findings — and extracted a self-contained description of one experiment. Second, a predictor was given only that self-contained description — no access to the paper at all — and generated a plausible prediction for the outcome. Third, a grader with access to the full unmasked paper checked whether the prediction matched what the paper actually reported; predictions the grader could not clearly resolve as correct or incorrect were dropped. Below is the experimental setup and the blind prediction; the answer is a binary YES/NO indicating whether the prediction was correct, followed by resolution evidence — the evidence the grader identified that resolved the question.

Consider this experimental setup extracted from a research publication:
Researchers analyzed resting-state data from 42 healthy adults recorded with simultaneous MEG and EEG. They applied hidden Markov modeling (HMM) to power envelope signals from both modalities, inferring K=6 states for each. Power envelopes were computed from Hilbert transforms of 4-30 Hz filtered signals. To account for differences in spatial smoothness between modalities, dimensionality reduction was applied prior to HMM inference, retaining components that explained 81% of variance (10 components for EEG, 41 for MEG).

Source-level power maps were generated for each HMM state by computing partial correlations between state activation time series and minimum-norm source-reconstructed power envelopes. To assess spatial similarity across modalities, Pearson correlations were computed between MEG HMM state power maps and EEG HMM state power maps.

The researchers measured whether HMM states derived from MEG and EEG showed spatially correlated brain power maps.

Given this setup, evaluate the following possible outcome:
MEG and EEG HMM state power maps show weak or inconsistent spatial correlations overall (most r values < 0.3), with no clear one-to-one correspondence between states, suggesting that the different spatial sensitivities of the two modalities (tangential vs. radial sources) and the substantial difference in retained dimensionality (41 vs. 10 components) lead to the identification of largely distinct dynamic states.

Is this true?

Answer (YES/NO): NO